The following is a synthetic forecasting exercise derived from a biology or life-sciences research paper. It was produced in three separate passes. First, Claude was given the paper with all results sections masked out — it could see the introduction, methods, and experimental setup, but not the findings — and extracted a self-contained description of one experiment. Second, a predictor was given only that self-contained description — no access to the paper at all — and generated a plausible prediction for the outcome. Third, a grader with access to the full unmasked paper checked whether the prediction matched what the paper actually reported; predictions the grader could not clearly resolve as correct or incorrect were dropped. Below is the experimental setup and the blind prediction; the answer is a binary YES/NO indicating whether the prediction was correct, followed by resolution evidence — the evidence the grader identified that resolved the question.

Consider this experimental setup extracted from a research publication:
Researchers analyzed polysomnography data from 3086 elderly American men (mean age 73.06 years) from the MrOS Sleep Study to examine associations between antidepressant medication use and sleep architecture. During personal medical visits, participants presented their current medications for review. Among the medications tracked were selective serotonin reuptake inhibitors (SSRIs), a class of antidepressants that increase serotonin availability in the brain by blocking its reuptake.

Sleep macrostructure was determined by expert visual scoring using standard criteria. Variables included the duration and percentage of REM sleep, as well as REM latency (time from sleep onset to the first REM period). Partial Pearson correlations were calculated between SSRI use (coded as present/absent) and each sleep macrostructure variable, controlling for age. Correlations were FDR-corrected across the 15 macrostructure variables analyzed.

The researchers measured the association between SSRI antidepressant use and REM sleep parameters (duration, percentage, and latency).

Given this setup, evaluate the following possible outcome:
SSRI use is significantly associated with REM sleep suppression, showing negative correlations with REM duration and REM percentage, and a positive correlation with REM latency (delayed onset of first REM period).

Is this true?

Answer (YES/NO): YES